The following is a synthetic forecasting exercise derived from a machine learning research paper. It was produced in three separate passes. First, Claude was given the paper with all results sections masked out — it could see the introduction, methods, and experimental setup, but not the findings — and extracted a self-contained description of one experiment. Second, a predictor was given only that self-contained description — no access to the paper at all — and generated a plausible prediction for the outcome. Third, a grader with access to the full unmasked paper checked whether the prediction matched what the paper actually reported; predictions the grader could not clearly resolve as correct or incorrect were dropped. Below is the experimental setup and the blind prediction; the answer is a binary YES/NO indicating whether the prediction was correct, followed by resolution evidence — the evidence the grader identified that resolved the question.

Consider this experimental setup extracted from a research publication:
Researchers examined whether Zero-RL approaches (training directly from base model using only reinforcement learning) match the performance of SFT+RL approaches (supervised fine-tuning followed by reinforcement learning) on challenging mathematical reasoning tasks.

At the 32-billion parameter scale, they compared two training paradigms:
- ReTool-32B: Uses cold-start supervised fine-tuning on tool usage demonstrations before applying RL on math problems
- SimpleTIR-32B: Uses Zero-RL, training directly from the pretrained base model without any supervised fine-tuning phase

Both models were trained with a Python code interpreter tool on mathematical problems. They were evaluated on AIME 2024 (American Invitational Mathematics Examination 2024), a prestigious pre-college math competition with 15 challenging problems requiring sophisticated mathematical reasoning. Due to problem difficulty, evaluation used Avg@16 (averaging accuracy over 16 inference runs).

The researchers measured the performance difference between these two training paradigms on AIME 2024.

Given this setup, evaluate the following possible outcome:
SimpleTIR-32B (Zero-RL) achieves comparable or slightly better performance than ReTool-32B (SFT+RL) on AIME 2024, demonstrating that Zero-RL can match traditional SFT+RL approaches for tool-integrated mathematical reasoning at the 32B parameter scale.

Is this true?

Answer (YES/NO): NO